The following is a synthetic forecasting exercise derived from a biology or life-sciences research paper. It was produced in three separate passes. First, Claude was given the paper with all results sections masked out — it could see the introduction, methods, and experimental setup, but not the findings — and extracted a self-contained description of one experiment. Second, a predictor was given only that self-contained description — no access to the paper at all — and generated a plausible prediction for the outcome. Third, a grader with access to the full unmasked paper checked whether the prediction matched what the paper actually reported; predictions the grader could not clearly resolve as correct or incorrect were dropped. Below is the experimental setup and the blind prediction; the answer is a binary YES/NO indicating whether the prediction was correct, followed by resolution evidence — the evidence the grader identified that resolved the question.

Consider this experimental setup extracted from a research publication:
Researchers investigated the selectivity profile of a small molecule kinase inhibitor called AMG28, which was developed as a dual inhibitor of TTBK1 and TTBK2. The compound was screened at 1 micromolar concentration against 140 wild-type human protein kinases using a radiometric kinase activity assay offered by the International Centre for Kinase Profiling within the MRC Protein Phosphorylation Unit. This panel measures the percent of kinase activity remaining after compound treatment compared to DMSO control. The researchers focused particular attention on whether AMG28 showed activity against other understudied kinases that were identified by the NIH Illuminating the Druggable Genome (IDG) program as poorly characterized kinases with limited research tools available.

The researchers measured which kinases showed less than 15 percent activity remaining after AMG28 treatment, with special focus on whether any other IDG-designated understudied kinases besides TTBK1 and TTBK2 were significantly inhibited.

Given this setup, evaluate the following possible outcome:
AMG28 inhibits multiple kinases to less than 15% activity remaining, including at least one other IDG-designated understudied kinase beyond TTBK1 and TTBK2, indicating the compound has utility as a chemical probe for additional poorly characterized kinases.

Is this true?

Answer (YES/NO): YES